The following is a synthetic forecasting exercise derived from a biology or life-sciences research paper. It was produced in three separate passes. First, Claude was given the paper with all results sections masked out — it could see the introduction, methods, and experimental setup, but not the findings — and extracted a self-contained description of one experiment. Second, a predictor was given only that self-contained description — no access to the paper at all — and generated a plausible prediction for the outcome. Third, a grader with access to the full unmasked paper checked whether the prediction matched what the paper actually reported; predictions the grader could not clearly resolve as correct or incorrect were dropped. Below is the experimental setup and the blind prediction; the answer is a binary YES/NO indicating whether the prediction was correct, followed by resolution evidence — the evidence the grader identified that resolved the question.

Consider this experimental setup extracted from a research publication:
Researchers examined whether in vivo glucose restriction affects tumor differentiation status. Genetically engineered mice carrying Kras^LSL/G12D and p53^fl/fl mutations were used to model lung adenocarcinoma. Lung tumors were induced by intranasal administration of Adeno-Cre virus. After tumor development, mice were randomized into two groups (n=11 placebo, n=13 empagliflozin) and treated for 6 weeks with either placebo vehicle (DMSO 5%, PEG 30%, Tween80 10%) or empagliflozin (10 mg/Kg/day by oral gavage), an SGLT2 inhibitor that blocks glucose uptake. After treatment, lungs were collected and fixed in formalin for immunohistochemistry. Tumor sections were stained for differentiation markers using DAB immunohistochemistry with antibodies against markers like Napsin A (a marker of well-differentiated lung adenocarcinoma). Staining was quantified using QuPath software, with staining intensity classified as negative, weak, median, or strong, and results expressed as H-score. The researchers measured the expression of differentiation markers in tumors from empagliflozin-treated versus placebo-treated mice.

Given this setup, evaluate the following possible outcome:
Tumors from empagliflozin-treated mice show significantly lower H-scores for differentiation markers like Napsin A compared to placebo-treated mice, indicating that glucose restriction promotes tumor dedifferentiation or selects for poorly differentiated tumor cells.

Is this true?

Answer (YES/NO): YES